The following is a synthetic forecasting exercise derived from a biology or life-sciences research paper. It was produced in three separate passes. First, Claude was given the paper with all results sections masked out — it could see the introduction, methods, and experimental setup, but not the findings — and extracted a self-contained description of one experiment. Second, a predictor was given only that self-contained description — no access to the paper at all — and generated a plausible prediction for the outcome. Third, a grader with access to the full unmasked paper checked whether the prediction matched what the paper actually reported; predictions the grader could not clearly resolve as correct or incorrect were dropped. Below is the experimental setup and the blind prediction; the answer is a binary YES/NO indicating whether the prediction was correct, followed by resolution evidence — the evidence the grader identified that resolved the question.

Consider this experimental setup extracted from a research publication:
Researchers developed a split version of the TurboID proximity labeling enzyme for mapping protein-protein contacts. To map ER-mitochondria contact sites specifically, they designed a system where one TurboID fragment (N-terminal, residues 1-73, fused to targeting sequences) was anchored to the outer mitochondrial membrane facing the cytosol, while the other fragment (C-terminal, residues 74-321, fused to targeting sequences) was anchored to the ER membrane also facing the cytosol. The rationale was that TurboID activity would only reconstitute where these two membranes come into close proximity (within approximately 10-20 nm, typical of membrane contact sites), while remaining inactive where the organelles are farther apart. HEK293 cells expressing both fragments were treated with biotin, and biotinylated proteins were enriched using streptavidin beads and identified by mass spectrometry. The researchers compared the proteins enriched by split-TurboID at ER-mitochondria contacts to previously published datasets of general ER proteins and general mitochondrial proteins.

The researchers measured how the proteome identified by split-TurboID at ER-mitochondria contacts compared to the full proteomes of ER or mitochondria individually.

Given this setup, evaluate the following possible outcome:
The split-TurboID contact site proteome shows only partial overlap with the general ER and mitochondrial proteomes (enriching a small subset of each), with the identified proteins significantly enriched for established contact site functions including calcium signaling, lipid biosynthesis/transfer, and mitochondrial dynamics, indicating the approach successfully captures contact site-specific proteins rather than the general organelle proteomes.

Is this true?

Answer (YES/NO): YES